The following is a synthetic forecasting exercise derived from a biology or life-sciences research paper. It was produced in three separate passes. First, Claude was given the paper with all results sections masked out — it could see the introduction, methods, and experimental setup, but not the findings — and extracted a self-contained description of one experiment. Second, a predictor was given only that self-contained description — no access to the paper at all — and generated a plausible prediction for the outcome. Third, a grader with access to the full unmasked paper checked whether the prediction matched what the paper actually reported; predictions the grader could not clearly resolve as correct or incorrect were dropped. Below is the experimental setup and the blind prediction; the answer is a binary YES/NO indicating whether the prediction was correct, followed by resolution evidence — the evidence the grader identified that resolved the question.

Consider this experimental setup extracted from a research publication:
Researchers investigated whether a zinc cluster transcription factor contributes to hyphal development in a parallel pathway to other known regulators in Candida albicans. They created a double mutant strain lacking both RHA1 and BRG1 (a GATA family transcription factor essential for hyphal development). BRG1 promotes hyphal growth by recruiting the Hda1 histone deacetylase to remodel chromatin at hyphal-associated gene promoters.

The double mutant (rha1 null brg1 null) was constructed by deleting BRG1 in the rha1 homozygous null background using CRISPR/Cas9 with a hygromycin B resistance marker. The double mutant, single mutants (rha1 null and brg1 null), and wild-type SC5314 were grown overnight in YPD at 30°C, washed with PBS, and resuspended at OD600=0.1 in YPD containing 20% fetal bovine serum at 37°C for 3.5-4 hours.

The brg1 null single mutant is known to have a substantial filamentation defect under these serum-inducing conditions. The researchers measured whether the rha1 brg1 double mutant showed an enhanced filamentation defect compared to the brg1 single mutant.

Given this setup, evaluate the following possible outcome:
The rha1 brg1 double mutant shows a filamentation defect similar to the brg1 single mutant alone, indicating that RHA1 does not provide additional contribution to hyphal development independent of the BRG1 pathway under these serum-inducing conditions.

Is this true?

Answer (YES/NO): YES